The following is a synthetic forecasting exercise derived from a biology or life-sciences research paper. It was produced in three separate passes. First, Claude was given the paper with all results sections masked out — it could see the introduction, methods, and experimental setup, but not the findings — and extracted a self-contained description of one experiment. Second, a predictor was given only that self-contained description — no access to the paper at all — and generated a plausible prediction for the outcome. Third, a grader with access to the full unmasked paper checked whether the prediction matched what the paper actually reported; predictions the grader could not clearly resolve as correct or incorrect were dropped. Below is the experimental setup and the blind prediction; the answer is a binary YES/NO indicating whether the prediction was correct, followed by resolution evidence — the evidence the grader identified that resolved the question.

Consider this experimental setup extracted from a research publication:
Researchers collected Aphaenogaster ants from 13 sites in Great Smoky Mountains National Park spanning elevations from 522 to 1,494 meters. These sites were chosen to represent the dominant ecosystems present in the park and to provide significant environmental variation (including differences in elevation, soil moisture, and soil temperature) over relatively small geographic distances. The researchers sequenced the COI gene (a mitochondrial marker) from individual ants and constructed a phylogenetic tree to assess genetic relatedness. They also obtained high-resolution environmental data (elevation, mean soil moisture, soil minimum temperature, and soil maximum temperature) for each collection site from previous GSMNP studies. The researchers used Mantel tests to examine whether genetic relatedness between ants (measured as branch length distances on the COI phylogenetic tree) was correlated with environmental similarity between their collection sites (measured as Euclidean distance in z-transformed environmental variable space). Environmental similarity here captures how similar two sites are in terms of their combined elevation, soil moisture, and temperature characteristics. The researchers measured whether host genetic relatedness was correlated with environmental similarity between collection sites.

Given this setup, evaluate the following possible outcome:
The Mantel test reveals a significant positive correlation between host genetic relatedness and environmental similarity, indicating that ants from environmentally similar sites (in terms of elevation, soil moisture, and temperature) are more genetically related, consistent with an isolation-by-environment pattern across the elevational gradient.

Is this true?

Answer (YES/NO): YES